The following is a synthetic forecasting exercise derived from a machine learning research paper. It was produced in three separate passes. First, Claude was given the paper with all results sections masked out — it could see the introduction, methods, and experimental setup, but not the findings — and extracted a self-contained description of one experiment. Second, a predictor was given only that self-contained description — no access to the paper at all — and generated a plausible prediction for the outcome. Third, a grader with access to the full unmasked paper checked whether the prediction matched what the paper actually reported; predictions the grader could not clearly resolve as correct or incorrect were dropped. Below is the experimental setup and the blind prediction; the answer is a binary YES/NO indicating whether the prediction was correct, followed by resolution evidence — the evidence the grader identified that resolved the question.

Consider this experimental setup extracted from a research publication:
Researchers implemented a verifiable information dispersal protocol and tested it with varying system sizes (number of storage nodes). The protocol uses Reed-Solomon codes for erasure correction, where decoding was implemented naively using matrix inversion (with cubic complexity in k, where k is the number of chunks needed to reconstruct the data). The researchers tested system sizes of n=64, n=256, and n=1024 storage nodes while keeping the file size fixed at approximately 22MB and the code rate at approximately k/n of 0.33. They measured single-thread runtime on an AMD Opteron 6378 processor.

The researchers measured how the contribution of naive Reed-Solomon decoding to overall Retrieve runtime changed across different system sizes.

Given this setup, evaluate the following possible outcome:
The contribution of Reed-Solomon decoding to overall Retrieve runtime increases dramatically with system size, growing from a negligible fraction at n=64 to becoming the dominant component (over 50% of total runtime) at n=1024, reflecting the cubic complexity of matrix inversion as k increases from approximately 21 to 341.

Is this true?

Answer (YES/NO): NO